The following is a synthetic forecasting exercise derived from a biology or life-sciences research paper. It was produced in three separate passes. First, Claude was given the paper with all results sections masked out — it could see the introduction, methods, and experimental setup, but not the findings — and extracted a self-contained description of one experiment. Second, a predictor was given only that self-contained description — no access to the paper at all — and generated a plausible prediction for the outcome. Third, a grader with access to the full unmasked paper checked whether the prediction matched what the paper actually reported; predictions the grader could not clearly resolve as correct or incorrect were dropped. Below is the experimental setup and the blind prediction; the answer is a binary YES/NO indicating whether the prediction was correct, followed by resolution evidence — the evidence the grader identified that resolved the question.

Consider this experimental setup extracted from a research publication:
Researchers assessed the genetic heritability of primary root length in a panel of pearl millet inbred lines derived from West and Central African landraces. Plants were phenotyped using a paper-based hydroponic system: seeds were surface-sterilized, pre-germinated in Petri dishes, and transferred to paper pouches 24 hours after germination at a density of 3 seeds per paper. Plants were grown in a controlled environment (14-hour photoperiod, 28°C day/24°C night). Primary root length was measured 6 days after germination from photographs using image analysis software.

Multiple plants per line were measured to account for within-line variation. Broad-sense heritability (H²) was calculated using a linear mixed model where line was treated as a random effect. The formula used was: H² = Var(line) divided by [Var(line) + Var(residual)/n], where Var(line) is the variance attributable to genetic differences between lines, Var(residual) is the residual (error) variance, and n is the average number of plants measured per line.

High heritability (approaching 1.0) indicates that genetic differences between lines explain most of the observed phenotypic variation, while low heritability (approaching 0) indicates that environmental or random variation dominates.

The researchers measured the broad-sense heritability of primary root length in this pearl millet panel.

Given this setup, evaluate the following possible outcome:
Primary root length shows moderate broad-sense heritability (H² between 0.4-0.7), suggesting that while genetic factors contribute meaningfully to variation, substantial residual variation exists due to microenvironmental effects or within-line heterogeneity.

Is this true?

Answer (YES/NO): YES